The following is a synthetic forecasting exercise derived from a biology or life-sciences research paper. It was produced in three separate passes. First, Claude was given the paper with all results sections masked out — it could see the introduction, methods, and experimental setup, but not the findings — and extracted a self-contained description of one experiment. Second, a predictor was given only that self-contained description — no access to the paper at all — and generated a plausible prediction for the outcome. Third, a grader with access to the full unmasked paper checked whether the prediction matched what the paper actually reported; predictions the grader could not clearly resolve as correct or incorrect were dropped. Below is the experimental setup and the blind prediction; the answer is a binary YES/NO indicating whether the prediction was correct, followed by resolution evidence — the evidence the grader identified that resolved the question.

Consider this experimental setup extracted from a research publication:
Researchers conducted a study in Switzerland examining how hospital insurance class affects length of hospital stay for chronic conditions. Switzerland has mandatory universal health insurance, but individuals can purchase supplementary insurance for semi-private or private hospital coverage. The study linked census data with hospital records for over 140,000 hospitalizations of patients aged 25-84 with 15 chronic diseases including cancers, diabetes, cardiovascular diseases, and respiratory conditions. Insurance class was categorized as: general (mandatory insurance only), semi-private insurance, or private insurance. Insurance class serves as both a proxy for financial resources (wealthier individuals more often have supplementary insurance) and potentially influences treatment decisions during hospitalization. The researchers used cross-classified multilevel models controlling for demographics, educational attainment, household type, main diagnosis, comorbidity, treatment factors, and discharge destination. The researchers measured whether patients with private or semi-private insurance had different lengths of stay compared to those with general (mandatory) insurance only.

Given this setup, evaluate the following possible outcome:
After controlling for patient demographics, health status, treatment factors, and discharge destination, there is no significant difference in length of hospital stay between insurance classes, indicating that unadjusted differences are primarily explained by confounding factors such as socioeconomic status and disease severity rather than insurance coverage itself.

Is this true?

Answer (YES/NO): NO